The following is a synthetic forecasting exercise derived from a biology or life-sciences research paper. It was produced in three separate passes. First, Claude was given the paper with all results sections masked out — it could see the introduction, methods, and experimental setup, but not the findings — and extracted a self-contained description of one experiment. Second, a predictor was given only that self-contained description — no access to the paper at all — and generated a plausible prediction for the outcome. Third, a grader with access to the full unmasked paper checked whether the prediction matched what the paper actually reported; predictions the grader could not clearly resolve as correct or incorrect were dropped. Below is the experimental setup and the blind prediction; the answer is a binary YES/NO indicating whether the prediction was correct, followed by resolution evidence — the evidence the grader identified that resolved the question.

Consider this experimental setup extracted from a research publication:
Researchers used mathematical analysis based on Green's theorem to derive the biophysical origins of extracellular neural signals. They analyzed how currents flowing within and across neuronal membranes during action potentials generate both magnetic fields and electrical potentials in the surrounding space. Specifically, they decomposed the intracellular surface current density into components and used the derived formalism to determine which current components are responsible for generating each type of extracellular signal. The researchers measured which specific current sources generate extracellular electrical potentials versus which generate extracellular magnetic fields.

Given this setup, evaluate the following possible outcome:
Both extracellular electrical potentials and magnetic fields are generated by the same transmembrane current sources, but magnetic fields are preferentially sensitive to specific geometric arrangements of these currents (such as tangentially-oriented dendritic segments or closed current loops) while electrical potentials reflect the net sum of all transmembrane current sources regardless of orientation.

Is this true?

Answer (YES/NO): NO